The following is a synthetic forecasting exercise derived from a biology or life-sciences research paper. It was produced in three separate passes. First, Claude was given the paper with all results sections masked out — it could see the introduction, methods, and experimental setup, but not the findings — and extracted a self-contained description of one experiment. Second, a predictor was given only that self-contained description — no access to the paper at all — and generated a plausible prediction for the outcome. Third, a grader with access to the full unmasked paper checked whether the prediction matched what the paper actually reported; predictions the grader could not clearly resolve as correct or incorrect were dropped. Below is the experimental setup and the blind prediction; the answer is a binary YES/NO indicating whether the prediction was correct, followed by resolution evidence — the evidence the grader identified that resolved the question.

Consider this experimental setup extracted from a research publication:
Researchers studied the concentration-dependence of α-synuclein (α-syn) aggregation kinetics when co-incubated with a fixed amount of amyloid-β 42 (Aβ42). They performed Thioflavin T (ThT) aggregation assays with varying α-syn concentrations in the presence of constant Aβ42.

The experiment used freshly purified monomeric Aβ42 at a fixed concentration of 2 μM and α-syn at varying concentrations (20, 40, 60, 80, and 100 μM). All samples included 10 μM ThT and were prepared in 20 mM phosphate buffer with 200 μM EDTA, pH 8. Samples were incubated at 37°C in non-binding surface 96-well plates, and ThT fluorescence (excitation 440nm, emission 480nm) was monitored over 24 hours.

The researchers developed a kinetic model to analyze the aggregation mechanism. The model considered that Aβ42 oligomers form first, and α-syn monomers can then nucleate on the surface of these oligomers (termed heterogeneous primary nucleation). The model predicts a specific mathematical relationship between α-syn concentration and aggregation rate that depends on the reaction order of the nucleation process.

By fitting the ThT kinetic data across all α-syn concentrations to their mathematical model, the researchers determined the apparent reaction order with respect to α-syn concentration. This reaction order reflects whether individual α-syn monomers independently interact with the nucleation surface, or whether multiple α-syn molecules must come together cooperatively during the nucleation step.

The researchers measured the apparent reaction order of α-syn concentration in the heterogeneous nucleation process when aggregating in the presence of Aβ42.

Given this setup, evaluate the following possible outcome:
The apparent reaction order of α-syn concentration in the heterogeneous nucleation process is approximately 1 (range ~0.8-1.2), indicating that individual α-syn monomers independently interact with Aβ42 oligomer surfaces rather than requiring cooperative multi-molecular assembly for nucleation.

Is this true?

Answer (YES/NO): NO